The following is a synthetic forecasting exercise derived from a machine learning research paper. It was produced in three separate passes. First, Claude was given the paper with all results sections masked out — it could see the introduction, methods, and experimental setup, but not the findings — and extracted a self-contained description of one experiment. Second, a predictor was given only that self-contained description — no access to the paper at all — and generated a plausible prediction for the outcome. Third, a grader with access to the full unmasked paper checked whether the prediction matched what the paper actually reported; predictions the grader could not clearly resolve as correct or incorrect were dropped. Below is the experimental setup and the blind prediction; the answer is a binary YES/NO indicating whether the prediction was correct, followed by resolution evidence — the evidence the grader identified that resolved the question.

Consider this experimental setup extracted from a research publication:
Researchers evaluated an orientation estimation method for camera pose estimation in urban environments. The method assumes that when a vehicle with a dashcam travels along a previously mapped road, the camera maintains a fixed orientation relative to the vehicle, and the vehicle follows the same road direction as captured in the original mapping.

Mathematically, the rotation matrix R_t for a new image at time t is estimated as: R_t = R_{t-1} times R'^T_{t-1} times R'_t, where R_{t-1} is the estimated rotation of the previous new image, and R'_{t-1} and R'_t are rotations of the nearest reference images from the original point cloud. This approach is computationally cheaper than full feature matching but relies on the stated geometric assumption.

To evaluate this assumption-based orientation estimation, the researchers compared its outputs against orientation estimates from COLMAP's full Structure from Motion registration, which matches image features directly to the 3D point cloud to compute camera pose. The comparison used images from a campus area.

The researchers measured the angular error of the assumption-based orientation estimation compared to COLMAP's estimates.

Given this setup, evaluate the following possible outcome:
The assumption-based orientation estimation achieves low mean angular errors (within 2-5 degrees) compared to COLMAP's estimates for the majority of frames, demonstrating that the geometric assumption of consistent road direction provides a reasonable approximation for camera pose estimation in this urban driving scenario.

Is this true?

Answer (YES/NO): NO